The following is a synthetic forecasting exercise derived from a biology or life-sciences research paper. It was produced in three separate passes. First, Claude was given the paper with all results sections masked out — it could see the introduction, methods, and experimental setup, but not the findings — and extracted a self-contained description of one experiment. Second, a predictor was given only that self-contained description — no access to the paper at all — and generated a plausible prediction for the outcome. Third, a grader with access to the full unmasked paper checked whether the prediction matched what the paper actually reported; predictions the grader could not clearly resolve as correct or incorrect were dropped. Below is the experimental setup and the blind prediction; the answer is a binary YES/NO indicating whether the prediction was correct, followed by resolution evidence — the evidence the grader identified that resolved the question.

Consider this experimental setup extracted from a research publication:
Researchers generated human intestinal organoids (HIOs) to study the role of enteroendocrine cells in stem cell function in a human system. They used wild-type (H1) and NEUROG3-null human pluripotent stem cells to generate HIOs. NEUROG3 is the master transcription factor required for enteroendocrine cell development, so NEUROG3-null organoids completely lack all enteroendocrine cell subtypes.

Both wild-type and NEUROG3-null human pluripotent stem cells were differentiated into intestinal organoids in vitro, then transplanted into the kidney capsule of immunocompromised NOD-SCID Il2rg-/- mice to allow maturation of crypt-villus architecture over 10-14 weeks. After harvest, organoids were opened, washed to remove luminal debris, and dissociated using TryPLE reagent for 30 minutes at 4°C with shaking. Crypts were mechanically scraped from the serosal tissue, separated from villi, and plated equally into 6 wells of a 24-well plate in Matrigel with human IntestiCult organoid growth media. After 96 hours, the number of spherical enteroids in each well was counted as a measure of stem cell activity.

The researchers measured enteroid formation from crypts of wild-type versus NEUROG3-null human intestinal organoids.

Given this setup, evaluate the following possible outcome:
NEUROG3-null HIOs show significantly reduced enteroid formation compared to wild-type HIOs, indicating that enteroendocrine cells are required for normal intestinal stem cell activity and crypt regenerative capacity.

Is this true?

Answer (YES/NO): NO